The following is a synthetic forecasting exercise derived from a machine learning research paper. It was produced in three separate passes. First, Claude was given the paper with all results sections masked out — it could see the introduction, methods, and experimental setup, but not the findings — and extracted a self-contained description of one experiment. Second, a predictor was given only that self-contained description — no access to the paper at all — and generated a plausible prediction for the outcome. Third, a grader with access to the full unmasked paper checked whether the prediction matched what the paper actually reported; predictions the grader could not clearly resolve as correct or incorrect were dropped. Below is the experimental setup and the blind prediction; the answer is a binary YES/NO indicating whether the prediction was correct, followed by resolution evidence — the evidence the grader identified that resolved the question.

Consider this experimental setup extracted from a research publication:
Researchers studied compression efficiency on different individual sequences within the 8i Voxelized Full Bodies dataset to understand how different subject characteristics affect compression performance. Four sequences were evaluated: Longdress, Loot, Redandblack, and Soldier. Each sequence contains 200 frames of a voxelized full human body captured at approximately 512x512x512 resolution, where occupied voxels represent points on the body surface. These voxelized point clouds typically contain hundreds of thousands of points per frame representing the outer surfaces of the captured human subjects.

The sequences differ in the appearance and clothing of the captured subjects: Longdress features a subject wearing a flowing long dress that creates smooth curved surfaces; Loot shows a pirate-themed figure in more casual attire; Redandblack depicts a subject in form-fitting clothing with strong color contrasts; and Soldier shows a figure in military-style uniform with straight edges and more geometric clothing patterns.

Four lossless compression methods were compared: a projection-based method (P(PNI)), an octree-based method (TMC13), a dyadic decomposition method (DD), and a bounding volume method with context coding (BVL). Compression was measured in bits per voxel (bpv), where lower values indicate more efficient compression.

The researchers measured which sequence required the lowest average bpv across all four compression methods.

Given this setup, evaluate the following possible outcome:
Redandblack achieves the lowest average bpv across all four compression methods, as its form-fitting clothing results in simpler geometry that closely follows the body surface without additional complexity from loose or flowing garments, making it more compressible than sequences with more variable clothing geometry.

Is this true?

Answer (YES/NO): NO